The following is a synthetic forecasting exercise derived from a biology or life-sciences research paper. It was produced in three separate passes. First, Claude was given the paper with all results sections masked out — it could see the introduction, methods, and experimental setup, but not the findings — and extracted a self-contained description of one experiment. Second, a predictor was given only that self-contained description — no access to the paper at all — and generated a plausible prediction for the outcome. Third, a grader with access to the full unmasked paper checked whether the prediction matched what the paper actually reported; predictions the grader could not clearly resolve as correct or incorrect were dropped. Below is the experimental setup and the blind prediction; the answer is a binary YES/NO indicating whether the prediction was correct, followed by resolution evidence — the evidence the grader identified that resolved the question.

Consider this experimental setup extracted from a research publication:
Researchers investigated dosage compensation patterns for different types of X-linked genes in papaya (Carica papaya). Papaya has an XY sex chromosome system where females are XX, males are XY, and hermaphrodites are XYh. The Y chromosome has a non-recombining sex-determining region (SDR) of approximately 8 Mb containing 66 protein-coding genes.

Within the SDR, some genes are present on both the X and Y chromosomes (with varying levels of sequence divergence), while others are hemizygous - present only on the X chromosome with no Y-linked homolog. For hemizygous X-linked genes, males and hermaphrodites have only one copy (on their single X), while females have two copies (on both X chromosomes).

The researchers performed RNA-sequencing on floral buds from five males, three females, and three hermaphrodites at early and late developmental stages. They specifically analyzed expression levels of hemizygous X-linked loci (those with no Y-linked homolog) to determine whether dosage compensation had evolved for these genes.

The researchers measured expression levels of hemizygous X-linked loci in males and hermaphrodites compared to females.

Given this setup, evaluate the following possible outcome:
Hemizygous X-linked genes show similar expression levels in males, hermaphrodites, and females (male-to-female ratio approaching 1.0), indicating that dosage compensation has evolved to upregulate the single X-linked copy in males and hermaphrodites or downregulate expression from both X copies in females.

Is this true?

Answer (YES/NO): NO